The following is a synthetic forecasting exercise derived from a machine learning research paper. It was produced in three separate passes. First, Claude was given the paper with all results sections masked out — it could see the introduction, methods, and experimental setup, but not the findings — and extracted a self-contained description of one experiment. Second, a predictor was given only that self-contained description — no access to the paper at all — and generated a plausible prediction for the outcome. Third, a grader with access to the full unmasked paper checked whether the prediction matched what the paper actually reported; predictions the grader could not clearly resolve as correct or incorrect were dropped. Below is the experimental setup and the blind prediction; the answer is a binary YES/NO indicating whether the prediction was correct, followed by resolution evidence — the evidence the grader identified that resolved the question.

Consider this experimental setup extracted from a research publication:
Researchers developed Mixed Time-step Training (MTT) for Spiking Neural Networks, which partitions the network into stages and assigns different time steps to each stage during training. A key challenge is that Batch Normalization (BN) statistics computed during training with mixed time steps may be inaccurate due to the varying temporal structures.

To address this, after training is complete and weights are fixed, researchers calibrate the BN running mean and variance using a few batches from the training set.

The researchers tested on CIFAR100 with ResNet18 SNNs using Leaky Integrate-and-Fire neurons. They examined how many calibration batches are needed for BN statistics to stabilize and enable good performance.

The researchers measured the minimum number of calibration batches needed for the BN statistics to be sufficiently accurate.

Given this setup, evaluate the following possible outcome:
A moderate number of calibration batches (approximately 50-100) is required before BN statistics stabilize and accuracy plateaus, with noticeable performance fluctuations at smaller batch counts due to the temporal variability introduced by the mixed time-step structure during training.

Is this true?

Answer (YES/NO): NO